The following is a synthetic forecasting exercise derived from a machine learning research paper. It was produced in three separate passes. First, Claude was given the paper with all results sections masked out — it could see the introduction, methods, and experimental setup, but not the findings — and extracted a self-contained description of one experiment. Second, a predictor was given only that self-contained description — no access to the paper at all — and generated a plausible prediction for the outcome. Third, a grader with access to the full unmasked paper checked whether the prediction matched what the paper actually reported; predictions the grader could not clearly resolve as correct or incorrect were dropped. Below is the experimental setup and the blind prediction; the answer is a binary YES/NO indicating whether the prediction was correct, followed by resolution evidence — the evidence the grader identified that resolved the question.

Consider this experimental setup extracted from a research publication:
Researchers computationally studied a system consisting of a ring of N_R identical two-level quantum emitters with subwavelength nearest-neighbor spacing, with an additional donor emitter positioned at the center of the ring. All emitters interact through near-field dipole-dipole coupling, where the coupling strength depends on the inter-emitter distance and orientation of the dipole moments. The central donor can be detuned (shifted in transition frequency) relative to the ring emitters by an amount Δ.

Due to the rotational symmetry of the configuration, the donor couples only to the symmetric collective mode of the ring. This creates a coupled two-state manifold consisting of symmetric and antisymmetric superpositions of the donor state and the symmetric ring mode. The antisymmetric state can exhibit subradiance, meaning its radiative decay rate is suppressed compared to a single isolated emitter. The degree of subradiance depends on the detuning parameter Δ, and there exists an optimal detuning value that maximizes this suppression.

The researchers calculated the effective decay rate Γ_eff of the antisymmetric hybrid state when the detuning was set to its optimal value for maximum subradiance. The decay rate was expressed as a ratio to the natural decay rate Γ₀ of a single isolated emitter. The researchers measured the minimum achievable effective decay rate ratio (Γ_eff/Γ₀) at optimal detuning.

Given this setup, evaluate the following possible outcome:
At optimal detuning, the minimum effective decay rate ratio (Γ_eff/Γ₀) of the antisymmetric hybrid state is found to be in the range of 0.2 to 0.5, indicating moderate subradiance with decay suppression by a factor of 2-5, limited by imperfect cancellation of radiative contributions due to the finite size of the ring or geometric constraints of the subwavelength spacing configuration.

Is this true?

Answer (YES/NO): NO